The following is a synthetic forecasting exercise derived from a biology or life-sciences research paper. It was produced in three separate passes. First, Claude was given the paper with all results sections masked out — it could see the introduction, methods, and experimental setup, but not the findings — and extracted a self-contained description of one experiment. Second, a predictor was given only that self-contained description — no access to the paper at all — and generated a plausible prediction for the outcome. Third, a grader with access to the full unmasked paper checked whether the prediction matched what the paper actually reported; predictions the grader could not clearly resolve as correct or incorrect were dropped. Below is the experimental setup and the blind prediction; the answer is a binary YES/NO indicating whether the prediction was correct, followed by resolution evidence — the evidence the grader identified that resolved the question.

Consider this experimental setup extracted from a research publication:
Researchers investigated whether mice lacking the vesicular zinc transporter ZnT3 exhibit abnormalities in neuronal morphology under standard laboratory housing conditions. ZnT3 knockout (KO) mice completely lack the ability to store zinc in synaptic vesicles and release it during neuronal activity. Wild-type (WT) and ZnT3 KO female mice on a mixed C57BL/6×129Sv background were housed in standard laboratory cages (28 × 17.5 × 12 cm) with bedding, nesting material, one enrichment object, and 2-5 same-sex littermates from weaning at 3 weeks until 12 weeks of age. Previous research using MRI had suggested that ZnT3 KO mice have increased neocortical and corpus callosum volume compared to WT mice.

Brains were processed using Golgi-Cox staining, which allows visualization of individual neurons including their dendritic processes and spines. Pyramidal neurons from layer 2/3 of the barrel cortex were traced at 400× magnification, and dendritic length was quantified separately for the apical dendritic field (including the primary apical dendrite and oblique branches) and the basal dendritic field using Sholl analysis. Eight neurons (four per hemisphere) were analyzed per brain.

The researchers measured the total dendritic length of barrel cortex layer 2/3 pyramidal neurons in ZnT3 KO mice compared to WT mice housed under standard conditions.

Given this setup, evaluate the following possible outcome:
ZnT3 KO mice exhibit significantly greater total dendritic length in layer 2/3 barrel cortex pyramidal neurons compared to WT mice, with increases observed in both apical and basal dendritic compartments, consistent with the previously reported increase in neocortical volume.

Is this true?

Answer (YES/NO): NO